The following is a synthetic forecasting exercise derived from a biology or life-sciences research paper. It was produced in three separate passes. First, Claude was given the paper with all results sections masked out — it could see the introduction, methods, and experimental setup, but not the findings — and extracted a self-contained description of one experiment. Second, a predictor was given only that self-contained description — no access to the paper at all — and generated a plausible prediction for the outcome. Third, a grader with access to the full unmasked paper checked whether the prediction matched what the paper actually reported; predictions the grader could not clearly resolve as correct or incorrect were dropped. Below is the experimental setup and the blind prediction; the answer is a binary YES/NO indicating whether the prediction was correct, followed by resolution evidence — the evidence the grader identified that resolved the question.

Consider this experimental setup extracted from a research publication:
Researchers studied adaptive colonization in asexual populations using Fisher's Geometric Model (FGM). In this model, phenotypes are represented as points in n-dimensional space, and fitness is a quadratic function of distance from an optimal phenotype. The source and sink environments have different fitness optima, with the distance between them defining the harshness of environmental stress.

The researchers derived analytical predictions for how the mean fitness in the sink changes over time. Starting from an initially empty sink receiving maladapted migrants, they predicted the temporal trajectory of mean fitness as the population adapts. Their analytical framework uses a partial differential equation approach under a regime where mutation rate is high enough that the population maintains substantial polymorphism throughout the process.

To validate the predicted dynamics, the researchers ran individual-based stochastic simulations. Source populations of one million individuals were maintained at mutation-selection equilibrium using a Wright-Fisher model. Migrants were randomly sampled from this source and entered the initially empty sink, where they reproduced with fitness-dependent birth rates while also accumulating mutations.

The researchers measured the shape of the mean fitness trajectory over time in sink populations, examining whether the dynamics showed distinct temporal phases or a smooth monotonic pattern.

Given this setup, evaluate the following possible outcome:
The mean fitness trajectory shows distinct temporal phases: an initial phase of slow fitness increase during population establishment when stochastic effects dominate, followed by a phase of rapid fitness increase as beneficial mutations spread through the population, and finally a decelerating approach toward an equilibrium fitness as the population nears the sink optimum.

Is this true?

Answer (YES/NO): NO